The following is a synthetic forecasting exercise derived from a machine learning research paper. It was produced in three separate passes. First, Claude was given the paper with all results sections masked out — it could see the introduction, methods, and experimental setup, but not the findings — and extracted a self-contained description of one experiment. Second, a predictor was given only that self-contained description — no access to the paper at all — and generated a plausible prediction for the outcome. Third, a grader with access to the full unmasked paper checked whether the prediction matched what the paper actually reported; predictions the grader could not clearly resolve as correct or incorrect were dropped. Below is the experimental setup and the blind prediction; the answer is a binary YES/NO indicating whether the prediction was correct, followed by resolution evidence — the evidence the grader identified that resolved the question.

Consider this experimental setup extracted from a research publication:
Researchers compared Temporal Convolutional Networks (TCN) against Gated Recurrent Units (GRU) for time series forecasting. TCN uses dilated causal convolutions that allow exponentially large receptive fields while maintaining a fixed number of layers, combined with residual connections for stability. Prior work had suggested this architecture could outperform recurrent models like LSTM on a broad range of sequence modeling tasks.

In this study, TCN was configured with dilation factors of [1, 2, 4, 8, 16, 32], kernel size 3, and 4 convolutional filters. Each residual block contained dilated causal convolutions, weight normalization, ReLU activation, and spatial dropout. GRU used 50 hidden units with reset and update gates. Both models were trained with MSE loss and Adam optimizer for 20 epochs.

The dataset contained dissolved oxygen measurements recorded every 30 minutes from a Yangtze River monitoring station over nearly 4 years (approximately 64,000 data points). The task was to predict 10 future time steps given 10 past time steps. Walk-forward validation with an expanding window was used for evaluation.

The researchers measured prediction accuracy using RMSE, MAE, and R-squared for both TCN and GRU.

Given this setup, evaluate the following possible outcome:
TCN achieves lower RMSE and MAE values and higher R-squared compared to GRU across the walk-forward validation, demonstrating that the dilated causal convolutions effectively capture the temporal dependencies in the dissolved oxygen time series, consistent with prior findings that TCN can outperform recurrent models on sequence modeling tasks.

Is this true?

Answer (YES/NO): NO